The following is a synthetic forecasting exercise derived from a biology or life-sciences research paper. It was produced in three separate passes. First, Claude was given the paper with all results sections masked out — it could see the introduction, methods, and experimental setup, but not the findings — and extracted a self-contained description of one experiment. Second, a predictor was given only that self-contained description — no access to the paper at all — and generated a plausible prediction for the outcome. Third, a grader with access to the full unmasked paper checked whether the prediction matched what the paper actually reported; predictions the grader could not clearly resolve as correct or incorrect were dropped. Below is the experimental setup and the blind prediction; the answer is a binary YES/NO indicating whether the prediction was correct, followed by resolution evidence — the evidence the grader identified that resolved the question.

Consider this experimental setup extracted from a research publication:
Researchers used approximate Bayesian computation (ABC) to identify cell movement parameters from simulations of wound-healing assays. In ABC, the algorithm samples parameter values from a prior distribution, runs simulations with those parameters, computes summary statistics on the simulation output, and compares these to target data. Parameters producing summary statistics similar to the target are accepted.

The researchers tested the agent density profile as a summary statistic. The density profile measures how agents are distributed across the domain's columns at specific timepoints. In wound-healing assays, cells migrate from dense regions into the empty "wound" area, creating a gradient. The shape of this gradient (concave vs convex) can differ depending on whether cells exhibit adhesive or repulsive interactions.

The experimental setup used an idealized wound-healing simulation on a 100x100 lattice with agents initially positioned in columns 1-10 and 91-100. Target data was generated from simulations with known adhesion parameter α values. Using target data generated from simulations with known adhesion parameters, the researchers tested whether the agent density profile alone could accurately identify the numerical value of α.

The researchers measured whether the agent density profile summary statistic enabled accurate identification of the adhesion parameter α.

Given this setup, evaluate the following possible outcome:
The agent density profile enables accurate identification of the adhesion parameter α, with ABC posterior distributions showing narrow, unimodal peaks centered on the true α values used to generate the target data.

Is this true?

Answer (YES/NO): NO